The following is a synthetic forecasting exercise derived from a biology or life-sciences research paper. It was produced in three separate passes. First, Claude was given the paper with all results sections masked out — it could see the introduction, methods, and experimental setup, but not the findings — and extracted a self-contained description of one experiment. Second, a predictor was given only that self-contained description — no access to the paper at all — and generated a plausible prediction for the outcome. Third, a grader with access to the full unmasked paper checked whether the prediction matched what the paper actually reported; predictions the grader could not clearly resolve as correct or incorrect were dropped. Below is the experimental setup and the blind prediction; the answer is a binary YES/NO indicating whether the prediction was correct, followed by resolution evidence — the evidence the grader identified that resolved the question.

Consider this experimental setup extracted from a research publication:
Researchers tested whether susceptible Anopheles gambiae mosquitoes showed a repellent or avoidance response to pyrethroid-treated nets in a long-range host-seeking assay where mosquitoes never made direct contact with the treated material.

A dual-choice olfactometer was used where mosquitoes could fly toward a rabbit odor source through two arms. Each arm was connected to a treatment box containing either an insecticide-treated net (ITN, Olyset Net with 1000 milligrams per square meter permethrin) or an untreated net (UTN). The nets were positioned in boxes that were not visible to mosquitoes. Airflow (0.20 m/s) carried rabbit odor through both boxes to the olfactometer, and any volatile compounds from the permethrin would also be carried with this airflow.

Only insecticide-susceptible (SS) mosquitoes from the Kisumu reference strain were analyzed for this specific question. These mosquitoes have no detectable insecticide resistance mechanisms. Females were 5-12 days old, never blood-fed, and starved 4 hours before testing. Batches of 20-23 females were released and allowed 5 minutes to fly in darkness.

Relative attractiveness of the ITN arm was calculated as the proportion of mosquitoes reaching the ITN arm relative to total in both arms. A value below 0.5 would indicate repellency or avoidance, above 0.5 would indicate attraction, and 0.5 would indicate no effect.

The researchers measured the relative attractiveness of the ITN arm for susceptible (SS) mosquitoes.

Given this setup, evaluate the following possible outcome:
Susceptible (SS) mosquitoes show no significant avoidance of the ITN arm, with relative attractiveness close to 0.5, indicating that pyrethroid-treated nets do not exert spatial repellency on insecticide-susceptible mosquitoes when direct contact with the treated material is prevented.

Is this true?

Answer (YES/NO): YES